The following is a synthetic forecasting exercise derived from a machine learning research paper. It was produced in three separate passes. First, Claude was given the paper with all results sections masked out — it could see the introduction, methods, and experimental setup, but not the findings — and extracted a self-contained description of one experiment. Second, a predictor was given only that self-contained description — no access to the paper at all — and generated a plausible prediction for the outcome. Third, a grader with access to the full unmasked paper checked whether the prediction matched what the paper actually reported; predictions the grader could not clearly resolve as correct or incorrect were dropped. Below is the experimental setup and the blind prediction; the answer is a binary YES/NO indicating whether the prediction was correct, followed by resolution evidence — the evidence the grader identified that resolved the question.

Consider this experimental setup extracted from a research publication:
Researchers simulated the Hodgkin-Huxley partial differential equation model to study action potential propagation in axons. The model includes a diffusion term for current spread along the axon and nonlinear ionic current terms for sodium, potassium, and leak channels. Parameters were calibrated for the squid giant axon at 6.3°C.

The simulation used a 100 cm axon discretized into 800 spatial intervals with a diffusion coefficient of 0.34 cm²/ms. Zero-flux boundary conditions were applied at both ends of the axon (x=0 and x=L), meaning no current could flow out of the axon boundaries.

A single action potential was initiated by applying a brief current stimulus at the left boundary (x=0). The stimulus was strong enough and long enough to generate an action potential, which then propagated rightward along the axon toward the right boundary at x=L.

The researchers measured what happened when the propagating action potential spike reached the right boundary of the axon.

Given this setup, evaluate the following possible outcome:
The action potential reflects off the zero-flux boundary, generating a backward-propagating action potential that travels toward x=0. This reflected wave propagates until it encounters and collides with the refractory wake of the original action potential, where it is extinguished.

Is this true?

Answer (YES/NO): NO